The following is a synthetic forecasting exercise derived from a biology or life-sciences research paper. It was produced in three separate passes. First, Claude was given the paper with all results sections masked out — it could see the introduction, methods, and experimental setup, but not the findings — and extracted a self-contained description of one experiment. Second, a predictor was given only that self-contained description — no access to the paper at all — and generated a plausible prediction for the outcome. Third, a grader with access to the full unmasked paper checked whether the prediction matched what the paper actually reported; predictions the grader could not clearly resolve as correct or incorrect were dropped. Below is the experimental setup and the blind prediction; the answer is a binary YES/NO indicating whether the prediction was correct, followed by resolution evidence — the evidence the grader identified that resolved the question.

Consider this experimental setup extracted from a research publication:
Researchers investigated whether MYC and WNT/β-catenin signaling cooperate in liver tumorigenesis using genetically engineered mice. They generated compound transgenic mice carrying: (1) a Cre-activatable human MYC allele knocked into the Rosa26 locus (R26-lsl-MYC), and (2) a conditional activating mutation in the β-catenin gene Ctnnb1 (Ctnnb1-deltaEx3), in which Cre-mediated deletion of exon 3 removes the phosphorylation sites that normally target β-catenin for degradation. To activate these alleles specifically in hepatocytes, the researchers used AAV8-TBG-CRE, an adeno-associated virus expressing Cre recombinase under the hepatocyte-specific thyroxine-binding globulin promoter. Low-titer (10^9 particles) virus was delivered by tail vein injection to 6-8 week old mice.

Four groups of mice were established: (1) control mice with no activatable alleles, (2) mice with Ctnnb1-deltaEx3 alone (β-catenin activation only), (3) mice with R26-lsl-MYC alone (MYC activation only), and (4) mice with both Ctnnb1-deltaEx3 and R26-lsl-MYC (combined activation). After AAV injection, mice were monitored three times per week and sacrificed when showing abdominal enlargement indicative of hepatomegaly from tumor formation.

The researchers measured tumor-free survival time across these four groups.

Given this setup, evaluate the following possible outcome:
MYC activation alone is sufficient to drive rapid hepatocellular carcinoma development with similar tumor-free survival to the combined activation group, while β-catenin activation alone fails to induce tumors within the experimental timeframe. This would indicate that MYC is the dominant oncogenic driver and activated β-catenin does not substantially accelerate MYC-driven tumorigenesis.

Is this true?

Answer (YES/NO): NO